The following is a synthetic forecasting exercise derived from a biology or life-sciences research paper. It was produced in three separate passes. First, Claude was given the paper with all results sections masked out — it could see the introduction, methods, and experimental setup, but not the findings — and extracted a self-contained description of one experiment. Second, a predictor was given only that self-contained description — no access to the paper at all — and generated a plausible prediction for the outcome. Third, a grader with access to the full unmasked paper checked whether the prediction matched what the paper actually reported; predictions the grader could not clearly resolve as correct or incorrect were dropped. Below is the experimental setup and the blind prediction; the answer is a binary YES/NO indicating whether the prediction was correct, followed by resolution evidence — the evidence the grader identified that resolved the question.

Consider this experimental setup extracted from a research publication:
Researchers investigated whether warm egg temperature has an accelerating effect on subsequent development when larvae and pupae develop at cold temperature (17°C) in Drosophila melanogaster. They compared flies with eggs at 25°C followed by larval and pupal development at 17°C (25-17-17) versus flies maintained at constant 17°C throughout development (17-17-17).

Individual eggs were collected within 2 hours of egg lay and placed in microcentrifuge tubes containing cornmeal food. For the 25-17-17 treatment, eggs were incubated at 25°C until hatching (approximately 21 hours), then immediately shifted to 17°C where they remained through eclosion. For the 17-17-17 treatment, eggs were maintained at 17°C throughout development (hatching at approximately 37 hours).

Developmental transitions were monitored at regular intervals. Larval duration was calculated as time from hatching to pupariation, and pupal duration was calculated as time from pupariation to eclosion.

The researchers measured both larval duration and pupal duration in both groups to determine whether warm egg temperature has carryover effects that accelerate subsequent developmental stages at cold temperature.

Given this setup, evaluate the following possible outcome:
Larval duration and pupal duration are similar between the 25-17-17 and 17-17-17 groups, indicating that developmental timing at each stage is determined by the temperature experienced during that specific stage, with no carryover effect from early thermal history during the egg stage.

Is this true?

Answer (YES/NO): NO